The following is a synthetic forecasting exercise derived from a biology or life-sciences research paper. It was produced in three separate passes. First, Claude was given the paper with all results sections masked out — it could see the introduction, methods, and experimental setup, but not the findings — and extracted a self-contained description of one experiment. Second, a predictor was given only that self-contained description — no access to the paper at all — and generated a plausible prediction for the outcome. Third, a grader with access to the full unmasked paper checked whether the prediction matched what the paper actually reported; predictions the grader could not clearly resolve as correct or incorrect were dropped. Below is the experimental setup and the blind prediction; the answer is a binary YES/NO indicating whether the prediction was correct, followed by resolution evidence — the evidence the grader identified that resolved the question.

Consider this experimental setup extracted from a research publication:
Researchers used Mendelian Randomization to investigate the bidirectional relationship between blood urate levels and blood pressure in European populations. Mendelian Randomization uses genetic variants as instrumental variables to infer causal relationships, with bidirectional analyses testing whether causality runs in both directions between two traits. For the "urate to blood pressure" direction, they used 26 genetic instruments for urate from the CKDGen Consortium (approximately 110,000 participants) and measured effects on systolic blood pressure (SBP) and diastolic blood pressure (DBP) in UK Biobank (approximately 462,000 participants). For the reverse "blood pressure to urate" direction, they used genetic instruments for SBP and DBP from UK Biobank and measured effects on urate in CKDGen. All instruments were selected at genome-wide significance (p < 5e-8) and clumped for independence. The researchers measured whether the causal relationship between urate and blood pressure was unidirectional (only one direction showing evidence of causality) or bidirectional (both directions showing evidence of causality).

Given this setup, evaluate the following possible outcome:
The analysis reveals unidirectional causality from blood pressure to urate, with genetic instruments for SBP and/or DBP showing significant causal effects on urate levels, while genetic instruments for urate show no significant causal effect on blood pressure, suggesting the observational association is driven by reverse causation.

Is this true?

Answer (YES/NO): NO